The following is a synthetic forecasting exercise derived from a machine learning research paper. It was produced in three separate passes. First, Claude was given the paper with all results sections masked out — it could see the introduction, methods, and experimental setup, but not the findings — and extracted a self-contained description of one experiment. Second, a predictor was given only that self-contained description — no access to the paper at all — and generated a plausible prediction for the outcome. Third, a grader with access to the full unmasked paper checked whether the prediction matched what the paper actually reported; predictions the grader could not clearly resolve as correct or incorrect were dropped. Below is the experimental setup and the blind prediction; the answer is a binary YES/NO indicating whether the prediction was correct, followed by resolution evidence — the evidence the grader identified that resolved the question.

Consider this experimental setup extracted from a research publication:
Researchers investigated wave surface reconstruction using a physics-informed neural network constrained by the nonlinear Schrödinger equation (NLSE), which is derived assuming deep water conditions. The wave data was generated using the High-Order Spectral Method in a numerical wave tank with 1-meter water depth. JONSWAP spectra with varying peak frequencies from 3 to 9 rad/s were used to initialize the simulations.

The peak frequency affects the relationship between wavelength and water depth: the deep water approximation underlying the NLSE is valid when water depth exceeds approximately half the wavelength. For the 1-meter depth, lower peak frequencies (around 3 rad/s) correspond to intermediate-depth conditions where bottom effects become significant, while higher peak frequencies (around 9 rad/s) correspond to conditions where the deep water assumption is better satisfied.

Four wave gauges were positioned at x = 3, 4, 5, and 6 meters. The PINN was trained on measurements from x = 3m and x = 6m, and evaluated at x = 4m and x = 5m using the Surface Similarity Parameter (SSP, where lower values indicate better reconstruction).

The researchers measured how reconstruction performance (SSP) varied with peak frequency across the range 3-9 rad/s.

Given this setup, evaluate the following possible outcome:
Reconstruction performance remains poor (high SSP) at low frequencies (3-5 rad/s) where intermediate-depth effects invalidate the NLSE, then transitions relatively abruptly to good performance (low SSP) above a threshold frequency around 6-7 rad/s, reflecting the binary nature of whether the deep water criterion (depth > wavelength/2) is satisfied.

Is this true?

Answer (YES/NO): NO